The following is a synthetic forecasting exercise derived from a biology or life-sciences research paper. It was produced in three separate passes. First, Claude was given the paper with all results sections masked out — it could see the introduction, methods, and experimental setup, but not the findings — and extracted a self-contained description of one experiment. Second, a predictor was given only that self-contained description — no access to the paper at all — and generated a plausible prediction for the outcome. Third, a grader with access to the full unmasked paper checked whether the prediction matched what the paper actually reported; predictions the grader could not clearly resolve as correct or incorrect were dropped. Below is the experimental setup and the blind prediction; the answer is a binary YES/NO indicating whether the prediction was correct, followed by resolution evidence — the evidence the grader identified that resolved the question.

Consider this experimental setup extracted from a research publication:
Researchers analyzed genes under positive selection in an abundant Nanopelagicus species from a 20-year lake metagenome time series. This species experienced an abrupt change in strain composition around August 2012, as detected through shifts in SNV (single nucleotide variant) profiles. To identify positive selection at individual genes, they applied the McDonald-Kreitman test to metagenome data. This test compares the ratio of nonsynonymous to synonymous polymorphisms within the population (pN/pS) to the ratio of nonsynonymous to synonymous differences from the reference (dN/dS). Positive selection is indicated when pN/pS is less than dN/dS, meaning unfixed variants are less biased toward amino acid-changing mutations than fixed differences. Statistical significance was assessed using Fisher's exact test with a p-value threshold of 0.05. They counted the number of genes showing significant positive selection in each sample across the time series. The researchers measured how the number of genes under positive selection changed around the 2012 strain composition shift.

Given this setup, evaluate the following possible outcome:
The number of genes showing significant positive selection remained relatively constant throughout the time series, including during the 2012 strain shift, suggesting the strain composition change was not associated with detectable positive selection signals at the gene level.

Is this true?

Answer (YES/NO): NO